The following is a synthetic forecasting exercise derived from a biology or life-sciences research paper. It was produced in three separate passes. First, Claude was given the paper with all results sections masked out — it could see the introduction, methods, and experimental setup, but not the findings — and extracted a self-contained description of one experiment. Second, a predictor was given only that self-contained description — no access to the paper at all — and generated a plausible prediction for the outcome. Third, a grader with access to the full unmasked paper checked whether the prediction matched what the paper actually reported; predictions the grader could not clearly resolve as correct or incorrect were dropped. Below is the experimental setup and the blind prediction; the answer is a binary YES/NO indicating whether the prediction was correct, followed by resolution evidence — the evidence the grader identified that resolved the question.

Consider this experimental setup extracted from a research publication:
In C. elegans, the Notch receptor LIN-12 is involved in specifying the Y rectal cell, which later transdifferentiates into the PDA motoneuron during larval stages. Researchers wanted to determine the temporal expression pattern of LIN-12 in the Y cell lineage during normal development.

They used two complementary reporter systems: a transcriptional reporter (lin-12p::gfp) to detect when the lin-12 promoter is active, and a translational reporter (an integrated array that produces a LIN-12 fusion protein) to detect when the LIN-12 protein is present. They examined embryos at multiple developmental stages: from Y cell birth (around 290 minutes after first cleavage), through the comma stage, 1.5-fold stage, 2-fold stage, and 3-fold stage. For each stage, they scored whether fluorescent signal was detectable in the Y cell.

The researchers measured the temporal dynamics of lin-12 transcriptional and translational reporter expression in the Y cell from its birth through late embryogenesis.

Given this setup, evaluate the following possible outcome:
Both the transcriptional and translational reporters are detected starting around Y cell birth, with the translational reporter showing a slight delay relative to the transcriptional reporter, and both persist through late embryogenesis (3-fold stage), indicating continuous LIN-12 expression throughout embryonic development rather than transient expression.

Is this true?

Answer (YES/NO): NO